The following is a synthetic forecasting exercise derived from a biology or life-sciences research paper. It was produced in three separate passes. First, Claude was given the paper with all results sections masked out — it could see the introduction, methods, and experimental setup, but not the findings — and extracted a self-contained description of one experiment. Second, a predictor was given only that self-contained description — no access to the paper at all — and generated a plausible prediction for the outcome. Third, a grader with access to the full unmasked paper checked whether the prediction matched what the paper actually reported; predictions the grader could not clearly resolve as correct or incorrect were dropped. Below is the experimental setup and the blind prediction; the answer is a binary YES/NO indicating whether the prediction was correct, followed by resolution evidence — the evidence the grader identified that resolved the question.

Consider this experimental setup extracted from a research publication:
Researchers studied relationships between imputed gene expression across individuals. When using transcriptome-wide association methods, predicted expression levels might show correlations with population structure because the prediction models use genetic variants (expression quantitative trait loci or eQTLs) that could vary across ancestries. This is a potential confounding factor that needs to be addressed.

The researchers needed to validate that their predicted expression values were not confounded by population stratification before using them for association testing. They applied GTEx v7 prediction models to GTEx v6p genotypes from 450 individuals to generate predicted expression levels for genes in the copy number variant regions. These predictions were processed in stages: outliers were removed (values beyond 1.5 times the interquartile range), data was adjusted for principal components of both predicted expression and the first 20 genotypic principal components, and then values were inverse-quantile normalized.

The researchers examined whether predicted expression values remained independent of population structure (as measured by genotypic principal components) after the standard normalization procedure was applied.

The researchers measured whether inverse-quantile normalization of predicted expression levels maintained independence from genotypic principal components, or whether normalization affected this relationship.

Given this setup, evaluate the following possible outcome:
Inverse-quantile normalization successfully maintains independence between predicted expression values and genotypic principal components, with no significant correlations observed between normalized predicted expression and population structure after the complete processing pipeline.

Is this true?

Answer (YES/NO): NO